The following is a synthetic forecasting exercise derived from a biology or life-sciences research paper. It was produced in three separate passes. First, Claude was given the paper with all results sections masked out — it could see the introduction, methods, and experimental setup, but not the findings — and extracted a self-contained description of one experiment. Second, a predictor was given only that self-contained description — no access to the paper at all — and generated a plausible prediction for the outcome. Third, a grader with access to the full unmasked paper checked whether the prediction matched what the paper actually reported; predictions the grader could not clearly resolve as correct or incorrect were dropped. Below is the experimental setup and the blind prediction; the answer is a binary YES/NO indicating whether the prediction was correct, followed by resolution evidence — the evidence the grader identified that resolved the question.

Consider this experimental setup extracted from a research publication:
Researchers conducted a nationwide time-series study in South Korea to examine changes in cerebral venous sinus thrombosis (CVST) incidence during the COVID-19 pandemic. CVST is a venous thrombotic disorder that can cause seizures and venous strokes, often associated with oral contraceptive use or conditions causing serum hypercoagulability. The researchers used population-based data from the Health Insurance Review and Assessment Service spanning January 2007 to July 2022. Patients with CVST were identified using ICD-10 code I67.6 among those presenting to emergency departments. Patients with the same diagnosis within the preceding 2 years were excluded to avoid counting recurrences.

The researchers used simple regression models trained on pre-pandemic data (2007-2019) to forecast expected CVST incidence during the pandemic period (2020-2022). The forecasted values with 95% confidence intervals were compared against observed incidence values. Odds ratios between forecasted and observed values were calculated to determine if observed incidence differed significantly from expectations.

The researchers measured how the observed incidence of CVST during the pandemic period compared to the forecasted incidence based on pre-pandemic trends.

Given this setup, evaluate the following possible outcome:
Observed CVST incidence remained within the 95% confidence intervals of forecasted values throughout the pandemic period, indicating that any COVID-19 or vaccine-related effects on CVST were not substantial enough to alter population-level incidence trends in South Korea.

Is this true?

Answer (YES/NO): NO